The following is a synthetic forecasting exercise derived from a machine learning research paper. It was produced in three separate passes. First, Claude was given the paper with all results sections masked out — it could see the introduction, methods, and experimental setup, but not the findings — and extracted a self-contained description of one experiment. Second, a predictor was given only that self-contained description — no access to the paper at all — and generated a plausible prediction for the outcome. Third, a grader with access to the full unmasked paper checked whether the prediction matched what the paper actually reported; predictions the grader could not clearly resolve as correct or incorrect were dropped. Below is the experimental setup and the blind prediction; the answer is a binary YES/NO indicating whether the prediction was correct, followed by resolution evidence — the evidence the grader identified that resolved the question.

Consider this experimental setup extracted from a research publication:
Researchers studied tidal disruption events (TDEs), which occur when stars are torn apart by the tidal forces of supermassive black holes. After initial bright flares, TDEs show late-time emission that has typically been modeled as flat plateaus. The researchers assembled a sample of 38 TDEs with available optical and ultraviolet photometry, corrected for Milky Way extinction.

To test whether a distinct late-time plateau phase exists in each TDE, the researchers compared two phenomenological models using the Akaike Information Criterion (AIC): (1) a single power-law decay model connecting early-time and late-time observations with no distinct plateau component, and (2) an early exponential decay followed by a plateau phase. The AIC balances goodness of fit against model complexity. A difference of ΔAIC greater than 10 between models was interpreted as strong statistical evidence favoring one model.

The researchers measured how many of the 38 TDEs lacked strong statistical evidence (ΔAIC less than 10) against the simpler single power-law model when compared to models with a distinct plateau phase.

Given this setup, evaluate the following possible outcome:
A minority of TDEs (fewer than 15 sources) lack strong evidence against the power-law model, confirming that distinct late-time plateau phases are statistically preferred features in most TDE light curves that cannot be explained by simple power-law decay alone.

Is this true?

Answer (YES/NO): YES